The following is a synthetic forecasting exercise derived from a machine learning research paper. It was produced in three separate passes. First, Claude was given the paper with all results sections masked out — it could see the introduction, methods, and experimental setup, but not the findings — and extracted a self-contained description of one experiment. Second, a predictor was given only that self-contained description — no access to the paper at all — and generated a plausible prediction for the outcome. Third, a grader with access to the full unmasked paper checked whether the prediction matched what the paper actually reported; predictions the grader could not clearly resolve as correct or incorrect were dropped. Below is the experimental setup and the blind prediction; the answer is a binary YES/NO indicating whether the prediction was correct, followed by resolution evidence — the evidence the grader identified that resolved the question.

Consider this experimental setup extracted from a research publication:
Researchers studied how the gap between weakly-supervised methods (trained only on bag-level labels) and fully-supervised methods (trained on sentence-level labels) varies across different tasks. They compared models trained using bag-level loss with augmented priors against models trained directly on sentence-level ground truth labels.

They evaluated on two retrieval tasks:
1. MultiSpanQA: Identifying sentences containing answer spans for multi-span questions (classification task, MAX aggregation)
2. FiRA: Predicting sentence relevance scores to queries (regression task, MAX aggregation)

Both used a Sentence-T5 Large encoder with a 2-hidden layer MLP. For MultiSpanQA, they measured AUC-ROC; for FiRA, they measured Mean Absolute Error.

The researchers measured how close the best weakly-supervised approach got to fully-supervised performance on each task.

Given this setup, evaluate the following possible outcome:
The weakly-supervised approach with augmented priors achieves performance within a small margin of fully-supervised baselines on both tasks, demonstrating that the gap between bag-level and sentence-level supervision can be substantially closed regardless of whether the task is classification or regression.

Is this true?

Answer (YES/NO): NO